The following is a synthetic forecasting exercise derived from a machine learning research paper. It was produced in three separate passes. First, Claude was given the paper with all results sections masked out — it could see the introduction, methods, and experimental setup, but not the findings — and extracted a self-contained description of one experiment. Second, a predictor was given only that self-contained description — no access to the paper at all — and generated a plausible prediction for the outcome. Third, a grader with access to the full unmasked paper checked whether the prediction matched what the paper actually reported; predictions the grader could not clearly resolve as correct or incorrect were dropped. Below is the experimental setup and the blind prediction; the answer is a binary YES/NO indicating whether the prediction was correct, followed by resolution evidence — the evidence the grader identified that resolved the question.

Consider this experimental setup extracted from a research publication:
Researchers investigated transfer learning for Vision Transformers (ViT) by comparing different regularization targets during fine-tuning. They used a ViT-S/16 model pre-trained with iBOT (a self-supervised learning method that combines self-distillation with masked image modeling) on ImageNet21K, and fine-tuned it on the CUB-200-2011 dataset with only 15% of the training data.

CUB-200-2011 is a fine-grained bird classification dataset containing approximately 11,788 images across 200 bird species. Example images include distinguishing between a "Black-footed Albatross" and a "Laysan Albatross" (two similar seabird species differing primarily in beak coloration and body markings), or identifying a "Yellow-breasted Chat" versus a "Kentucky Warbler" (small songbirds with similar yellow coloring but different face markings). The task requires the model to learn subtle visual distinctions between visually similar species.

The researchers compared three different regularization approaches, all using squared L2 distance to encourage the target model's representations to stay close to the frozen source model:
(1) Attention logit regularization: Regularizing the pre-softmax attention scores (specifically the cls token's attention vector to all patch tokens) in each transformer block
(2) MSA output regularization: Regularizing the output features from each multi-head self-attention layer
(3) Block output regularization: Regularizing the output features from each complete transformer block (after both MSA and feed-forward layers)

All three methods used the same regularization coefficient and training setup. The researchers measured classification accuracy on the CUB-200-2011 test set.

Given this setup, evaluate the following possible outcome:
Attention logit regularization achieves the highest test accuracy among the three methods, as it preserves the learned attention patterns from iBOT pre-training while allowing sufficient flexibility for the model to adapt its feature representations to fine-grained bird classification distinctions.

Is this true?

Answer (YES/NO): YES